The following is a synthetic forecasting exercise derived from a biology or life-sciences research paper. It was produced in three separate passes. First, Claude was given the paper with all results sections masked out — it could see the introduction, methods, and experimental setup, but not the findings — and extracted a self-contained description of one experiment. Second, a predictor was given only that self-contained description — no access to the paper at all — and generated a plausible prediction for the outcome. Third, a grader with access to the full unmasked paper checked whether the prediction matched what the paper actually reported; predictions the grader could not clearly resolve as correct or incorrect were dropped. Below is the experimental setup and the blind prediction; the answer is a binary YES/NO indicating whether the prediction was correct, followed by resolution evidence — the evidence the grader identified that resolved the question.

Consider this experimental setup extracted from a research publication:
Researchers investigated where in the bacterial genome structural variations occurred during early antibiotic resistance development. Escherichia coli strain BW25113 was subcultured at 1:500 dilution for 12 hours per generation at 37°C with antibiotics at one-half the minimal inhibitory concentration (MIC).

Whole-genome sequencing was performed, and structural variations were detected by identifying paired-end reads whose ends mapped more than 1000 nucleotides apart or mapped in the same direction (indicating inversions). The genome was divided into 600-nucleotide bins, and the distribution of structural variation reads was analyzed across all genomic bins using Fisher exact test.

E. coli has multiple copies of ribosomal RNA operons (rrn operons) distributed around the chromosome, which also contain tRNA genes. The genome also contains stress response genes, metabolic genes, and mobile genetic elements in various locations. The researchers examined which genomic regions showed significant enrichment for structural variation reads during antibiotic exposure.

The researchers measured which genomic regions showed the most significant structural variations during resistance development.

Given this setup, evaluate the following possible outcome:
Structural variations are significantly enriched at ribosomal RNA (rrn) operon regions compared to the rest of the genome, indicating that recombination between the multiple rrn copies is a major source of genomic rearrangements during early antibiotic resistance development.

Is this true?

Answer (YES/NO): NO